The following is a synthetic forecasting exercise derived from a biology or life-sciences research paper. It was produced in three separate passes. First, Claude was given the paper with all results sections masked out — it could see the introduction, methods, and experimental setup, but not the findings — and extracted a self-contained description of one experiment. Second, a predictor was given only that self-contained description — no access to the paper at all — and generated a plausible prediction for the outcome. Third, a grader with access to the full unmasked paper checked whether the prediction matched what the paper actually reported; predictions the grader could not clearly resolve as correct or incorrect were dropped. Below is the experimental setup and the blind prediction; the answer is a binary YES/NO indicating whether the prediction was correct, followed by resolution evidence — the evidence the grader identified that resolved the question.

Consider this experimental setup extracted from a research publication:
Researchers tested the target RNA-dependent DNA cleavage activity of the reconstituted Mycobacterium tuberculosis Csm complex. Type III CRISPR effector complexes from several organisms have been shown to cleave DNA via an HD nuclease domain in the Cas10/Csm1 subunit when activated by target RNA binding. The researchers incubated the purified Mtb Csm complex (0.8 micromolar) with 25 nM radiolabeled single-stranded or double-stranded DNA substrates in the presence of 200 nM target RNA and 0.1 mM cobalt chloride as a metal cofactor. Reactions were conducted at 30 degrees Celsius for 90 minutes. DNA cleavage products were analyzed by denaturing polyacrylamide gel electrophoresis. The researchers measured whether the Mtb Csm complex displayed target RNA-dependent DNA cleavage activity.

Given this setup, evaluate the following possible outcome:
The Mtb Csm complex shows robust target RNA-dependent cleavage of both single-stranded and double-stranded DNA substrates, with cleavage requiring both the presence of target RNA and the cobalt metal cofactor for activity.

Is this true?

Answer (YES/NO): NO